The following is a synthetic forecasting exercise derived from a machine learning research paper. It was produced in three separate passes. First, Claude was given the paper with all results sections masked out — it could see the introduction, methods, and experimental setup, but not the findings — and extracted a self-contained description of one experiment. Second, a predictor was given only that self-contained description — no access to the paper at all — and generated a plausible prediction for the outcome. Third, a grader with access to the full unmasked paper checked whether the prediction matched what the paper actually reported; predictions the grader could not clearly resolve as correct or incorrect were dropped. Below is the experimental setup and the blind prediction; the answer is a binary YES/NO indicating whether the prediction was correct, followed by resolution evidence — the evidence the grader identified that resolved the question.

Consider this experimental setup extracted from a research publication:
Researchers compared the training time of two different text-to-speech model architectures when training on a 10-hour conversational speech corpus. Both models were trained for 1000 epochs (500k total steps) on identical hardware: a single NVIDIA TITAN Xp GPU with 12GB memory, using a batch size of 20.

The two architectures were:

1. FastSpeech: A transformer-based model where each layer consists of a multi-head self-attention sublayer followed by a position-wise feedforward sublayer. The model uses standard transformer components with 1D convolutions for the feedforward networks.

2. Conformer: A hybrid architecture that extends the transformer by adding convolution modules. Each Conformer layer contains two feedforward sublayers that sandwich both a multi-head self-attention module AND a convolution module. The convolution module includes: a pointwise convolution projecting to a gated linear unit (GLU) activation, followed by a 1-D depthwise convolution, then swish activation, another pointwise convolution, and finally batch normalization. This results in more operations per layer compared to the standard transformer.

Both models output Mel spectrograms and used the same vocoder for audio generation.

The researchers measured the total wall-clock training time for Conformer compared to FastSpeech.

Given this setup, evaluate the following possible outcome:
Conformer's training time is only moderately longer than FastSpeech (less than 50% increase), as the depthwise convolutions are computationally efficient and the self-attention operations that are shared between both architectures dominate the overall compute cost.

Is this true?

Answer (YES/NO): NO